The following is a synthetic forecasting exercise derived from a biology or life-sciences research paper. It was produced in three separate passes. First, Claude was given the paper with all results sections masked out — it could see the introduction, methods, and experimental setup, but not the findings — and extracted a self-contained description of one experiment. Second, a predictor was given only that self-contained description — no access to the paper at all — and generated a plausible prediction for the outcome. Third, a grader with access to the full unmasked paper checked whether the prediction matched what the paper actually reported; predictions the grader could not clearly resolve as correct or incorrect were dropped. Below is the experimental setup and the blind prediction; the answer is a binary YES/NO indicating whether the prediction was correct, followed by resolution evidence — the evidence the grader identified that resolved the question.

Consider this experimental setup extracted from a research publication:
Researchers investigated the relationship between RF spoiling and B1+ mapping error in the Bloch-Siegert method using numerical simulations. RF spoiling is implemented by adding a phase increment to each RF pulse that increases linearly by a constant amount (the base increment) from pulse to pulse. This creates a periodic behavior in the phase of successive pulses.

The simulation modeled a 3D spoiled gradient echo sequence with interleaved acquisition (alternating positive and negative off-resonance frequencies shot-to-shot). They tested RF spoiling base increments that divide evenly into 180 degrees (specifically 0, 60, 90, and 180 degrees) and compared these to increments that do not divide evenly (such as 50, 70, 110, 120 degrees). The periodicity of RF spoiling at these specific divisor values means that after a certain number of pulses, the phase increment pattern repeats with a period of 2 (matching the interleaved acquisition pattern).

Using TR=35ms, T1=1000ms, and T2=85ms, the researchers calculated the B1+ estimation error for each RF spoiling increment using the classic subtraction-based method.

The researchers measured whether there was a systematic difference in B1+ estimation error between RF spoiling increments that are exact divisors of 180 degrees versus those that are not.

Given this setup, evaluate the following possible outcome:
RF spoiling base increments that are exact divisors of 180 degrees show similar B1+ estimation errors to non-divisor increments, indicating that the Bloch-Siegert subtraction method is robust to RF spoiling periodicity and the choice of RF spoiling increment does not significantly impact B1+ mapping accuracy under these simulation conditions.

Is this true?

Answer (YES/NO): NO